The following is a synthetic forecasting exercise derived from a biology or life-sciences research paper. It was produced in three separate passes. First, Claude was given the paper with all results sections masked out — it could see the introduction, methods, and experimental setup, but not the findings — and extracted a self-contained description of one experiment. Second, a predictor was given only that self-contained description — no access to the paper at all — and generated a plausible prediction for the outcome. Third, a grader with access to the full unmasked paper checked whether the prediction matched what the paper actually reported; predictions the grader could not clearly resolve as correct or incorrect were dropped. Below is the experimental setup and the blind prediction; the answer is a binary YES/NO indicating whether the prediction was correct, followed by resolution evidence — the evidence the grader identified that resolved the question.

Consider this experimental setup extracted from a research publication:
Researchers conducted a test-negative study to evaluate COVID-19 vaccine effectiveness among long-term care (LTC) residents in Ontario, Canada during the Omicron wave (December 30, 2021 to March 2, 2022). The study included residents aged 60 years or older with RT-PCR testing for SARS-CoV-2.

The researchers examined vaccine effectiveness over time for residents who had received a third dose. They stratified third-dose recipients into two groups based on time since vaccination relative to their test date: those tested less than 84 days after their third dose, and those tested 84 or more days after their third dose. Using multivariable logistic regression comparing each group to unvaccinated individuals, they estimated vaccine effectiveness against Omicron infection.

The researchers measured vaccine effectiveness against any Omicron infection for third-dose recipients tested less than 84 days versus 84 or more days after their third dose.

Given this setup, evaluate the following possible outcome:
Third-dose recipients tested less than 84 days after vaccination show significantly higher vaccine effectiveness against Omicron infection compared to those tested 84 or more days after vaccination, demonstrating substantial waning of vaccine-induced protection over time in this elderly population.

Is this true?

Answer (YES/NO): YES